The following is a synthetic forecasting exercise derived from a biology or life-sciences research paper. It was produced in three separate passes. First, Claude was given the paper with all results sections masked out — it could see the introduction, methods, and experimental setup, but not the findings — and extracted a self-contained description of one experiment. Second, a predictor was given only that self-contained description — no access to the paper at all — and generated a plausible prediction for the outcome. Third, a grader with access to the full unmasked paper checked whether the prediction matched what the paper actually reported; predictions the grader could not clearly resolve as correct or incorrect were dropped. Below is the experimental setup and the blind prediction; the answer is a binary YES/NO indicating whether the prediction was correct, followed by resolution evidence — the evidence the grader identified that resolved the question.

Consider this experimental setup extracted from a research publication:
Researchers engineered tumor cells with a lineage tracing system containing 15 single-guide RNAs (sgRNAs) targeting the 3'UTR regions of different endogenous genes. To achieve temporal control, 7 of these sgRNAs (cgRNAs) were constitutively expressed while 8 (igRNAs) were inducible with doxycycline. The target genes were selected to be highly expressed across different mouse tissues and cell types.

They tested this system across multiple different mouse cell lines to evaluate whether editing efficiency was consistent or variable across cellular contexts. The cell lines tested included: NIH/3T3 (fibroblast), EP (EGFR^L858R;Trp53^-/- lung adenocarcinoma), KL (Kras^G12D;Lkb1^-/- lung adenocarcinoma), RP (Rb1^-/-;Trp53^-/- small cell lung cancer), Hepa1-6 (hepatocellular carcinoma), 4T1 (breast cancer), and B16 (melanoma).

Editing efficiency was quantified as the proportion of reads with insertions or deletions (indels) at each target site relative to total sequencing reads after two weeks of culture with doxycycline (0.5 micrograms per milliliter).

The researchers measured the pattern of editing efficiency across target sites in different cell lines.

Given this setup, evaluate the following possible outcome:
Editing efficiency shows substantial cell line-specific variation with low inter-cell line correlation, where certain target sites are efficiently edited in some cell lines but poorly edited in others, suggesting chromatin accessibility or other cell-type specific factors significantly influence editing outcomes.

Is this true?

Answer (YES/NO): NO